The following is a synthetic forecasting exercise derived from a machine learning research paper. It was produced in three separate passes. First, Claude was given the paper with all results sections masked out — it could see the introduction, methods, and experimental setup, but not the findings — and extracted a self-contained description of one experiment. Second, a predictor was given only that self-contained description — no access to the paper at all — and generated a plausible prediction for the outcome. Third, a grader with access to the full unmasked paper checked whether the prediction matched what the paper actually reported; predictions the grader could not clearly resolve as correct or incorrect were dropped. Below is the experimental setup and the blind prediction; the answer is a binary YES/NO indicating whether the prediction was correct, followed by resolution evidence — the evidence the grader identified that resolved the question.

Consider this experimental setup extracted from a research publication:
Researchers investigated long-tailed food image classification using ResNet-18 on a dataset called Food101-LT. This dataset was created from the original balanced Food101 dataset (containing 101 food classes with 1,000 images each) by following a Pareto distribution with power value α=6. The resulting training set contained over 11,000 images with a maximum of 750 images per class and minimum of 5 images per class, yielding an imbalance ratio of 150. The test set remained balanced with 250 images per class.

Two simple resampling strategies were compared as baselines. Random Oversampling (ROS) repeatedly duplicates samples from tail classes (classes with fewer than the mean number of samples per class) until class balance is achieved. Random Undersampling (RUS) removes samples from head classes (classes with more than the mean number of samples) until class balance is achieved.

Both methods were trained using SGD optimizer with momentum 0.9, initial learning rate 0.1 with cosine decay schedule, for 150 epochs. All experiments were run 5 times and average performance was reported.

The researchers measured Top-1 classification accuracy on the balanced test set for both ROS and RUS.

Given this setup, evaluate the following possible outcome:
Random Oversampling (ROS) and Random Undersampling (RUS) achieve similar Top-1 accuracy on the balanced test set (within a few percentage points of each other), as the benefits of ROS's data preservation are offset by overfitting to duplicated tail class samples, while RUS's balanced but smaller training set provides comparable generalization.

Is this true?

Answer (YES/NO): YES